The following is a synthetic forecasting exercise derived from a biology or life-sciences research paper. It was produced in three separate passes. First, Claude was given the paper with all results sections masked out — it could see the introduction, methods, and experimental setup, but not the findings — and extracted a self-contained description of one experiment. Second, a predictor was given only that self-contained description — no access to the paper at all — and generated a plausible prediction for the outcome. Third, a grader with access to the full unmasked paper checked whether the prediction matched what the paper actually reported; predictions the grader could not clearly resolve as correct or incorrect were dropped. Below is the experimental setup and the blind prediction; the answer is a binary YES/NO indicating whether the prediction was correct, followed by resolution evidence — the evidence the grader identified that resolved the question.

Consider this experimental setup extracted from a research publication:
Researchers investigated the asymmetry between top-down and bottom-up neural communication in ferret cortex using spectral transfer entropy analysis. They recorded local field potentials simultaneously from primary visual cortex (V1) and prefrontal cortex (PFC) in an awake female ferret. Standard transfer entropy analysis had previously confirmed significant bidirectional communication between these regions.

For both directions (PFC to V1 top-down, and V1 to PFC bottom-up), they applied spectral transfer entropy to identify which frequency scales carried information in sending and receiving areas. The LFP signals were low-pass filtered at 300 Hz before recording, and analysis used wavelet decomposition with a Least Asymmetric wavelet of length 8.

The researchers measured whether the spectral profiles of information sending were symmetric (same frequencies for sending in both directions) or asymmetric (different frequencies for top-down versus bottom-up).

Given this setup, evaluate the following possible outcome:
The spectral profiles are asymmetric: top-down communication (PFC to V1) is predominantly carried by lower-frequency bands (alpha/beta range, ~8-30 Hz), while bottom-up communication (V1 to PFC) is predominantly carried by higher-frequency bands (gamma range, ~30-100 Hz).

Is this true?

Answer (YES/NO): NO